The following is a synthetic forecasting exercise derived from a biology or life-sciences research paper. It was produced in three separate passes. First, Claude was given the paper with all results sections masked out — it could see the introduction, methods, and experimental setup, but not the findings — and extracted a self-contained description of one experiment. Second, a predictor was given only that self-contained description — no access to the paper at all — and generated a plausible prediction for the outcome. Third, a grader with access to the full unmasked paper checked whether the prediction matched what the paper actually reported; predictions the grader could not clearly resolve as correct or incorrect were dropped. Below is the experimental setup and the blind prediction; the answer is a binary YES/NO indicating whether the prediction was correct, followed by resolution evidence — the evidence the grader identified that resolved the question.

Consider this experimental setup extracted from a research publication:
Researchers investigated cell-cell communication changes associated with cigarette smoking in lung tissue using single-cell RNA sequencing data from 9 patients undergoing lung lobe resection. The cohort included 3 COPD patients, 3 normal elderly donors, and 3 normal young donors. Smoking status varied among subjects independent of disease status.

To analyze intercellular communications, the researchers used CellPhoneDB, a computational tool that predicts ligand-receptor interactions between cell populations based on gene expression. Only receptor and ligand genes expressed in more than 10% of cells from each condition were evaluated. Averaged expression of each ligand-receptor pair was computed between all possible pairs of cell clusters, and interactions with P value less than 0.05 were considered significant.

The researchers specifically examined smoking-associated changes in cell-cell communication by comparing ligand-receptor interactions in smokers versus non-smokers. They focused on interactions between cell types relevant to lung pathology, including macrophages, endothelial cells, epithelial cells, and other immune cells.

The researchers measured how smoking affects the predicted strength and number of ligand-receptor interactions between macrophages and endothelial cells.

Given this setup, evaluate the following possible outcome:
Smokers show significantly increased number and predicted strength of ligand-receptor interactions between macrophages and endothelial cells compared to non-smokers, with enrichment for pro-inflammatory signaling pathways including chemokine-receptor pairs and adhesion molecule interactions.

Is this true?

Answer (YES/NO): NO